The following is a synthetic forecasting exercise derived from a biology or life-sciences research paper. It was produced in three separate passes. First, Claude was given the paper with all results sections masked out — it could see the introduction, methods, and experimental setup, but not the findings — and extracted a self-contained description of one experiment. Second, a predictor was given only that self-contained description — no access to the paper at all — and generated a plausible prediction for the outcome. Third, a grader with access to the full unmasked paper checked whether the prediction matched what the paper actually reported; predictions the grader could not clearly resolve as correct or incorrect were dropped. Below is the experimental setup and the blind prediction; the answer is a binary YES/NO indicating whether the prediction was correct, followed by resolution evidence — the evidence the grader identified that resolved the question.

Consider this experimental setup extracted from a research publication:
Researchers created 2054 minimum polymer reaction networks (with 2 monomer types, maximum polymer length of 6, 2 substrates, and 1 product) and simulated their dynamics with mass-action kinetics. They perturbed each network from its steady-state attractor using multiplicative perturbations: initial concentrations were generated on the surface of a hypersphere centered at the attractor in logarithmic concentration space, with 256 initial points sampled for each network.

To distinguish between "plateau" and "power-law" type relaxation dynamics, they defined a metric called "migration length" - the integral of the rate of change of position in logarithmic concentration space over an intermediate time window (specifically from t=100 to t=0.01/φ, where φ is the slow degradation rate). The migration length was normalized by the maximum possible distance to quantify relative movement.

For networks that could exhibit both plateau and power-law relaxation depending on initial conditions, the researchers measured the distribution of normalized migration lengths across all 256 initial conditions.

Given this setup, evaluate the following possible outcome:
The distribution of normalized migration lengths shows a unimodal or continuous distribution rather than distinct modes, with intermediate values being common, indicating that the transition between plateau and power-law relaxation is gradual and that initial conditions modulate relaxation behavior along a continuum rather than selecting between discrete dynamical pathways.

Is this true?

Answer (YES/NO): NO